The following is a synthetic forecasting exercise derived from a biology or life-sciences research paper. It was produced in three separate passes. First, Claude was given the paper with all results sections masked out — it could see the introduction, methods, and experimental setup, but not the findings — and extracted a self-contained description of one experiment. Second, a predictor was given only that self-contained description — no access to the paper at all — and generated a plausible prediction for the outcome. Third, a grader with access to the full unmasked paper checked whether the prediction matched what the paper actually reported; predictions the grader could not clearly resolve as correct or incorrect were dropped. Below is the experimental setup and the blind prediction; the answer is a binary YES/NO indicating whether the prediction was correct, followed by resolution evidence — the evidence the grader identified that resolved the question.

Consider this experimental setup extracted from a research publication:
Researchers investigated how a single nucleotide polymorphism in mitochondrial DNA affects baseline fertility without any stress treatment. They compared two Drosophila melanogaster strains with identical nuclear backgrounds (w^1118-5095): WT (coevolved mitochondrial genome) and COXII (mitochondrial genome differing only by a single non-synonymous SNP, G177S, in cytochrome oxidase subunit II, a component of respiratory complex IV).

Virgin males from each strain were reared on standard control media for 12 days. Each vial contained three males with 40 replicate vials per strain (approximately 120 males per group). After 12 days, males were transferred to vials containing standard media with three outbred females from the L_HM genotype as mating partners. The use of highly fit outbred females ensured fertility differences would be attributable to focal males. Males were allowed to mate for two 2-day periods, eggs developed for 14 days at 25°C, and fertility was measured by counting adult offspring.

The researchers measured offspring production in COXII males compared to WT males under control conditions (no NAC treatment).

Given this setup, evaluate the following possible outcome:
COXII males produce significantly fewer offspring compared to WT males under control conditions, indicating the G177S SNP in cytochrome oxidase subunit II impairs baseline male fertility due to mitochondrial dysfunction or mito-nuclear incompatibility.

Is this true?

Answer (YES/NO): YES